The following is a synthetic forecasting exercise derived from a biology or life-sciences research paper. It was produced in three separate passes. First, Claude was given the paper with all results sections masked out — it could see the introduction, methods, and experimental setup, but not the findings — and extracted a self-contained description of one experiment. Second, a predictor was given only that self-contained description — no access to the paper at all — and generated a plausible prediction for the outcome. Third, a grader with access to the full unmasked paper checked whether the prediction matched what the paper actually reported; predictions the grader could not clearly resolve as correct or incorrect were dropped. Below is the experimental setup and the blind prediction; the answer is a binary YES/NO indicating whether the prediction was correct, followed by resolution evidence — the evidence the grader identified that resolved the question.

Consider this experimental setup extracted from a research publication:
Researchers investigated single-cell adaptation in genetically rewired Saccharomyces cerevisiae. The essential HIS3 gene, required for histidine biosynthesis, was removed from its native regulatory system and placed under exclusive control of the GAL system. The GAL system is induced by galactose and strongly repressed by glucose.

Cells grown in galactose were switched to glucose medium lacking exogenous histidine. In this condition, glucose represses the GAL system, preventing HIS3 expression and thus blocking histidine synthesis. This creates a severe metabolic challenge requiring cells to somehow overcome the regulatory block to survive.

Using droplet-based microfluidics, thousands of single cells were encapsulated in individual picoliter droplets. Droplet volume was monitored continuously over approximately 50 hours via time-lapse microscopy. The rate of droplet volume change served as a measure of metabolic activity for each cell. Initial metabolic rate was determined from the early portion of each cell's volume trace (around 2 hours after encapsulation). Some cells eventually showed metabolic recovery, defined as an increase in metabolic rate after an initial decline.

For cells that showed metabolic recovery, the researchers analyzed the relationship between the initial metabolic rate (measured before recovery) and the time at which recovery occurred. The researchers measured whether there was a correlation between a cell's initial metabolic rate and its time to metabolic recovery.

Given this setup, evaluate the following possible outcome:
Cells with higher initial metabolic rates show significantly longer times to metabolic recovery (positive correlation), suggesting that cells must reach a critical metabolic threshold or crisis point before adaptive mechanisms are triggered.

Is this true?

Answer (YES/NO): NO